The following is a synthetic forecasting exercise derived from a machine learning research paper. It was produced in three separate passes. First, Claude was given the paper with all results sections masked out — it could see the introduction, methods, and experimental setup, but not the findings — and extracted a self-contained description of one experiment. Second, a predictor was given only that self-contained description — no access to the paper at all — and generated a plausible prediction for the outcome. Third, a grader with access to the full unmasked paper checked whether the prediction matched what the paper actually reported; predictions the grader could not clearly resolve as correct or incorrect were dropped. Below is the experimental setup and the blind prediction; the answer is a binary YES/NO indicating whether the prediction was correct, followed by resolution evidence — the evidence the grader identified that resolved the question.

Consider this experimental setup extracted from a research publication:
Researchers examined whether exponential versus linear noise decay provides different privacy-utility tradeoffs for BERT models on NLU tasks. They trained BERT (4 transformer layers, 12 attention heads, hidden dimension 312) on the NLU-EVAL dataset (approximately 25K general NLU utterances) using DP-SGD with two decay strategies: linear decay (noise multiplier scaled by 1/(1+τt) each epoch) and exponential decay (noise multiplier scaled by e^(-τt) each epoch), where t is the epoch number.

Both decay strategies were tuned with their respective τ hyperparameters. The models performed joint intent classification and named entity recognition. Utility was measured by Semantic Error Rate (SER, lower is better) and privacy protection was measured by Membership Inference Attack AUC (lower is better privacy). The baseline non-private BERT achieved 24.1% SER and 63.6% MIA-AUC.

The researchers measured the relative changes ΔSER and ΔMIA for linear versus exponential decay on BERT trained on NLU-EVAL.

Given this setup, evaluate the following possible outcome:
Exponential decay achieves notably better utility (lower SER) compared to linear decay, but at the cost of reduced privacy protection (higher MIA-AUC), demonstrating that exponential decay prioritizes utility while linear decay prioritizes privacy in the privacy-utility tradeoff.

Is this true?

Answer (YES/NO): YES